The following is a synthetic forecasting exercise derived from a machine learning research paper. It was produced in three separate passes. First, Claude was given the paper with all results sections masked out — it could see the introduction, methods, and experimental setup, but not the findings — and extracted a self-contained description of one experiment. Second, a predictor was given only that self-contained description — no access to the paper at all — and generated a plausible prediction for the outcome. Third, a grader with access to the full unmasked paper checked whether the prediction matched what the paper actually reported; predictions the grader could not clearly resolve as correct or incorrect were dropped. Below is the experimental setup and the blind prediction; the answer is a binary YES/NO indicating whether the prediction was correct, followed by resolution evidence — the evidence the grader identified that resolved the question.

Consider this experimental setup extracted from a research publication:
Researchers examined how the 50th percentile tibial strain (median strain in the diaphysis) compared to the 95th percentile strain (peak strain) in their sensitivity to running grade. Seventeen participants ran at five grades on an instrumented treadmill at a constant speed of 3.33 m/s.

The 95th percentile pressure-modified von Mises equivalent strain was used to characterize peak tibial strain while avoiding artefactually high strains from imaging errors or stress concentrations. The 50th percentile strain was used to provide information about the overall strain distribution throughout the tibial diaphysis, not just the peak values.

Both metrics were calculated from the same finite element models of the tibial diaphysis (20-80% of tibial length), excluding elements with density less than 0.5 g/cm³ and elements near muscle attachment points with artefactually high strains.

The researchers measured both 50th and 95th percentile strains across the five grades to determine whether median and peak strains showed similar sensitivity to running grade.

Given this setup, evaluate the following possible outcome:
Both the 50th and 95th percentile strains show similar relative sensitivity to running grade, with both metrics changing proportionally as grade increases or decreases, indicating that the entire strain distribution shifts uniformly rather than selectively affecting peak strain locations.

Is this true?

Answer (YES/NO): NO